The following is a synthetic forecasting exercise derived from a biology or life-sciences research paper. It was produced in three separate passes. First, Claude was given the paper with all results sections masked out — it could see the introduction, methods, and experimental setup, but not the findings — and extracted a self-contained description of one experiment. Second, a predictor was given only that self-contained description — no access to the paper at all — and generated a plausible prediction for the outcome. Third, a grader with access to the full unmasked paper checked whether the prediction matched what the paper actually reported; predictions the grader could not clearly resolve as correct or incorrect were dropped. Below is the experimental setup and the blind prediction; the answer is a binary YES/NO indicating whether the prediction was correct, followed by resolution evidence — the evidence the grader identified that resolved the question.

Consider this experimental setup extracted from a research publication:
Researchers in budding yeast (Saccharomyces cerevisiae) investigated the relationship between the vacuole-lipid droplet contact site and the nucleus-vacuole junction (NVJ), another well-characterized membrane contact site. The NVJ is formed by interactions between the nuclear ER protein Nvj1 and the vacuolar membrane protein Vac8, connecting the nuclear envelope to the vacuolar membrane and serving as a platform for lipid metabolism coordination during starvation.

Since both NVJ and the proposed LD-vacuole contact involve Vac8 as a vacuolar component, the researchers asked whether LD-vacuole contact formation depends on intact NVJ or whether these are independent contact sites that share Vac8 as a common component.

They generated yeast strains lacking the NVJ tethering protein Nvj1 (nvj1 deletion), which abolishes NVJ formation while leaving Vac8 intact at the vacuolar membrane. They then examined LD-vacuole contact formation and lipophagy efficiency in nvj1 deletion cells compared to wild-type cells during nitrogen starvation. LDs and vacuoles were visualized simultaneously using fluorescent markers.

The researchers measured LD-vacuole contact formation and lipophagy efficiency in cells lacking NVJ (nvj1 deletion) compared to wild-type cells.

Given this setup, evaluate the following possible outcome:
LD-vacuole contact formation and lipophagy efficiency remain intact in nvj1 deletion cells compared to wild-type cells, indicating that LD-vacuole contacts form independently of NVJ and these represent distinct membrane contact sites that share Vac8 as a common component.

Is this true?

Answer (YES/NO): NO